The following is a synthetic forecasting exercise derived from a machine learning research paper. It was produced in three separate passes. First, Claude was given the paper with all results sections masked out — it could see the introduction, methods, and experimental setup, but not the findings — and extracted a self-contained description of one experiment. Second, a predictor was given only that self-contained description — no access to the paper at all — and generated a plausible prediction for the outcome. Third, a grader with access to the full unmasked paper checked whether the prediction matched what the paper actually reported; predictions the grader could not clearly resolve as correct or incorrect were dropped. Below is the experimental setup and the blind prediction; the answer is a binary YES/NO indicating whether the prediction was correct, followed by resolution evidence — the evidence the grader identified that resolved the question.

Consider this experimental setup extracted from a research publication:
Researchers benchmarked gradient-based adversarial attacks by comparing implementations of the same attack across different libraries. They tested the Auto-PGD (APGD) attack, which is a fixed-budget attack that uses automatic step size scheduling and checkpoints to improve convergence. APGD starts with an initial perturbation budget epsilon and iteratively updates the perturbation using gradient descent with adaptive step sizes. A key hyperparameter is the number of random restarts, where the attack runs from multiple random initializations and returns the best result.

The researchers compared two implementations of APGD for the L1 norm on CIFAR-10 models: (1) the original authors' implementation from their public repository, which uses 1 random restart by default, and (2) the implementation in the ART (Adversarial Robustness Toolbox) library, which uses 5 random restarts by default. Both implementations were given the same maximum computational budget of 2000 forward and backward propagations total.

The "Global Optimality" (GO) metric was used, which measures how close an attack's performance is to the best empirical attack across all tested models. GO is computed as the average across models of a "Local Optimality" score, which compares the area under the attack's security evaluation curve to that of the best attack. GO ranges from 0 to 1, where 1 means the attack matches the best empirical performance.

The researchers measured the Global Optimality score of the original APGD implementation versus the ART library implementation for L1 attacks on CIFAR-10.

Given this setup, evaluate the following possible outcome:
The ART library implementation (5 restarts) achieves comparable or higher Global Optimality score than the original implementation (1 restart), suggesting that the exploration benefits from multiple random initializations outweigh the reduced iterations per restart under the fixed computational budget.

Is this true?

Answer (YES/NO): NO